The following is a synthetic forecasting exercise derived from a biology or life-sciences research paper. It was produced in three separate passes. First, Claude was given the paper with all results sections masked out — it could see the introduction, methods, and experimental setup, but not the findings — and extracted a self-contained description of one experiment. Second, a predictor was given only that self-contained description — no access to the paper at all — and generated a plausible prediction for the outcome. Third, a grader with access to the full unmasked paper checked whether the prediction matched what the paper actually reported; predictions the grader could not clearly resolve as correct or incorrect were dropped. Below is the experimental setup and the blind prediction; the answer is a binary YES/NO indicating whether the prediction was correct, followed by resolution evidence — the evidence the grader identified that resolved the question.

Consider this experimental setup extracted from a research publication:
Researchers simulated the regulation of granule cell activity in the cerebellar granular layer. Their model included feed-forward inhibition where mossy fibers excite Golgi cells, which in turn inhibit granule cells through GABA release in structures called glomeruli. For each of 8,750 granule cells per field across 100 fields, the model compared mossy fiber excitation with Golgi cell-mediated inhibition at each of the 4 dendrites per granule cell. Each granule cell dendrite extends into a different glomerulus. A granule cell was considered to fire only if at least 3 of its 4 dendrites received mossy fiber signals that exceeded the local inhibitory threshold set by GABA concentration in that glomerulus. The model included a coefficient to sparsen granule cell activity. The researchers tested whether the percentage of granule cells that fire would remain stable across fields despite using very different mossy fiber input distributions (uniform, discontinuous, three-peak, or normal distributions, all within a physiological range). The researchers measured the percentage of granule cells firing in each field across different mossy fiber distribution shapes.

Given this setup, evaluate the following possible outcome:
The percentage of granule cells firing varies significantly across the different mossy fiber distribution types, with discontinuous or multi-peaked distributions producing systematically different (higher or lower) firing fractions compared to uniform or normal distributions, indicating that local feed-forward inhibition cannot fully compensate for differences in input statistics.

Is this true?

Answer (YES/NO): NO